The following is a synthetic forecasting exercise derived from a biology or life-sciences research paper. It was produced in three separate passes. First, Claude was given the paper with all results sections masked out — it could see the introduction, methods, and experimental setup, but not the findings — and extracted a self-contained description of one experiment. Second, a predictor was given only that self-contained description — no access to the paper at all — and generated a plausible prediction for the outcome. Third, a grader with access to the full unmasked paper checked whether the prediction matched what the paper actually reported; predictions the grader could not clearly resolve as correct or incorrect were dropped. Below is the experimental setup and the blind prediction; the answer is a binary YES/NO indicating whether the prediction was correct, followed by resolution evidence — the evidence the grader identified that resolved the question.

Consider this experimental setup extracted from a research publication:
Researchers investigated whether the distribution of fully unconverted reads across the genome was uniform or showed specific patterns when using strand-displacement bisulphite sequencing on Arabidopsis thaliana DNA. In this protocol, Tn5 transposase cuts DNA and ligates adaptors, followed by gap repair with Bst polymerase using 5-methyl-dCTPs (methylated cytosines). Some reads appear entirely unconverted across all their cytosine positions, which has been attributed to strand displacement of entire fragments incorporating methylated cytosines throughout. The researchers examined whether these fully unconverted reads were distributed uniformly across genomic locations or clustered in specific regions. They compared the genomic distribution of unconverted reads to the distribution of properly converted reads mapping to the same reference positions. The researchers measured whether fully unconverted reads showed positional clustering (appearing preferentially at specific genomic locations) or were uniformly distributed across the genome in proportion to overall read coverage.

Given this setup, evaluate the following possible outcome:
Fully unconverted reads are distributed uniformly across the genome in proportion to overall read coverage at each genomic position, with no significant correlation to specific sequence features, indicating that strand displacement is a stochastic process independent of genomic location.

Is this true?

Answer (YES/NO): NO